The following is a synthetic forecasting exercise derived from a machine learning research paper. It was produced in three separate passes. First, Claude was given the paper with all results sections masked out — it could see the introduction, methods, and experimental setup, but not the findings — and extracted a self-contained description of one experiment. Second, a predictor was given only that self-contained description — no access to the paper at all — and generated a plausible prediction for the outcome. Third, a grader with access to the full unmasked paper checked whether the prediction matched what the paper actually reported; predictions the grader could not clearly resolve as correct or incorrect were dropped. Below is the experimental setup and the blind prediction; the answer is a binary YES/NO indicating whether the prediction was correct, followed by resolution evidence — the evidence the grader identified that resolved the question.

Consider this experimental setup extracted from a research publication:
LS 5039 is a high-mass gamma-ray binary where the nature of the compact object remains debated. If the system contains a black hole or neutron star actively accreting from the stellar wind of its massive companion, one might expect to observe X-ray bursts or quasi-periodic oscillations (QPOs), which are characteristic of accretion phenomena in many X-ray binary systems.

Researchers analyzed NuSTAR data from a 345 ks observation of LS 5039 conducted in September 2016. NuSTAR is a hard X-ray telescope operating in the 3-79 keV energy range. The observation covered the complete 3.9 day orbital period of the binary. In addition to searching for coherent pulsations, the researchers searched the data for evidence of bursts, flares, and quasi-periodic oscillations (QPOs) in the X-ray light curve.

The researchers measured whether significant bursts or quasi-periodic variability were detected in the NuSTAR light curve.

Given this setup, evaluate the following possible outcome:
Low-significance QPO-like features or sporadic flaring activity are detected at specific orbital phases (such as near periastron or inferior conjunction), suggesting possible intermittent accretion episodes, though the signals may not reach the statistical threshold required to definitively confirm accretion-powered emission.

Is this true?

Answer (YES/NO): NO